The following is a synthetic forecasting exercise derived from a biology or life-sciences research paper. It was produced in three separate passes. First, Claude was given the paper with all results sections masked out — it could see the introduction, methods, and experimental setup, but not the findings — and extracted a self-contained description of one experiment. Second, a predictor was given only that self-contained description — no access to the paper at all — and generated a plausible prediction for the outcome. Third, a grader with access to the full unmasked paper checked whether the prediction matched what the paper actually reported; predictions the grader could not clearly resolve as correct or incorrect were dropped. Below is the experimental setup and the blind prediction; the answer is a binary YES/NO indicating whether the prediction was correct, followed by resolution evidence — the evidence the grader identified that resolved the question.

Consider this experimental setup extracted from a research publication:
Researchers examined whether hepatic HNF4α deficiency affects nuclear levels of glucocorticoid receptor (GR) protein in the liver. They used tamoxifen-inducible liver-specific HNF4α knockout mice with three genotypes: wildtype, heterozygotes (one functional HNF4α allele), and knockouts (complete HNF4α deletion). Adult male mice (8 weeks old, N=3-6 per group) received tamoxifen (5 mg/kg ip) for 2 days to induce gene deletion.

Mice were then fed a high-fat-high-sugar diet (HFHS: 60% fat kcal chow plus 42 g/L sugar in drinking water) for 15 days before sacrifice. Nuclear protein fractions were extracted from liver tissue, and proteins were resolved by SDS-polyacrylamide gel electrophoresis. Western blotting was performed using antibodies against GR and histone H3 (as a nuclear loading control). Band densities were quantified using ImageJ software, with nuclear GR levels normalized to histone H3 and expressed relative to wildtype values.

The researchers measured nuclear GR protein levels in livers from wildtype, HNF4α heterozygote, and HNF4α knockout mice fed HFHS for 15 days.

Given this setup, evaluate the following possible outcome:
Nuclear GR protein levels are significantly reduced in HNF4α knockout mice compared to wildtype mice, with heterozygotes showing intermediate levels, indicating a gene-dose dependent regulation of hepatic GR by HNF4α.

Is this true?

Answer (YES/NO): YES